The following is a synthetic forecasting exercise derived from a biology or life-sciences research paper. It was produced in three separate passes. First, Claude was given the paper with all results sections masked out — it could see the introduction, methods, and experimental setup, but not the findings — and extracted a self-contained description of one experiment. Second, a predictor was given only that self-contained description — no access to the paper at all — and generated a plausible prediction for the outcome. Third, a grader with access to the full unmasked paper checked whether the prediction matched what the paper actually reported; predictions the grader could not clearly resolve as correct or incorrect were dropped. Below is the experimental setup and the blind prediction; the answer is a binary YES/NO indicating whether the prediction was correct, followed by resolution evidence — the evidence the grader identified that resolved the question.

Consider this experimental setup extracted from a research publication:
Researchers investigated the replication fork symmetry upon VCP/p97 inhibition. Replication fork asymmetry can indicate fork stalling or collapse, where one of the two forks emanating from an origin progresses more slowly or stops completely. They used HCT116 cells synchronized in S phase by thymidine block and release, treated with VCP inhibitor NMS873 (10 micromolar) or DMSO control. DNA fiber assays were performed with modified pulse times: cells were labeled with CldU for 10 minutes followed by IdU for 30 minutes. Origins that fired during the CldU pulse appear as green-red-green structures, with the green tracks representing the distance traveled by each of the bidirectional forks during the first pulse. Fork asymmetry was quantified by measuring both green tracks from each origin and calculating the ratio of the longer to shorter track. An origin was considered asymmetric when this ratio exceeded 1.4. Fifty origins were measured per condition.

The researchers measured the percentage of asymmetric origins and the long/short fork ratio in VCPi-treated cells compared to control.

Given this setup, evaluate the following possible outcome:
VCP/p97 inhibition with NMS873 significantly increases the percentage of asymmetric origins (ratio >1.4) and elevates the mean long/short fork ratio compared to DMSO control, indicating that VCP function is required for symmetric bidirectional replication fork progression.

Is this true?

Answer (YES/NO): YES